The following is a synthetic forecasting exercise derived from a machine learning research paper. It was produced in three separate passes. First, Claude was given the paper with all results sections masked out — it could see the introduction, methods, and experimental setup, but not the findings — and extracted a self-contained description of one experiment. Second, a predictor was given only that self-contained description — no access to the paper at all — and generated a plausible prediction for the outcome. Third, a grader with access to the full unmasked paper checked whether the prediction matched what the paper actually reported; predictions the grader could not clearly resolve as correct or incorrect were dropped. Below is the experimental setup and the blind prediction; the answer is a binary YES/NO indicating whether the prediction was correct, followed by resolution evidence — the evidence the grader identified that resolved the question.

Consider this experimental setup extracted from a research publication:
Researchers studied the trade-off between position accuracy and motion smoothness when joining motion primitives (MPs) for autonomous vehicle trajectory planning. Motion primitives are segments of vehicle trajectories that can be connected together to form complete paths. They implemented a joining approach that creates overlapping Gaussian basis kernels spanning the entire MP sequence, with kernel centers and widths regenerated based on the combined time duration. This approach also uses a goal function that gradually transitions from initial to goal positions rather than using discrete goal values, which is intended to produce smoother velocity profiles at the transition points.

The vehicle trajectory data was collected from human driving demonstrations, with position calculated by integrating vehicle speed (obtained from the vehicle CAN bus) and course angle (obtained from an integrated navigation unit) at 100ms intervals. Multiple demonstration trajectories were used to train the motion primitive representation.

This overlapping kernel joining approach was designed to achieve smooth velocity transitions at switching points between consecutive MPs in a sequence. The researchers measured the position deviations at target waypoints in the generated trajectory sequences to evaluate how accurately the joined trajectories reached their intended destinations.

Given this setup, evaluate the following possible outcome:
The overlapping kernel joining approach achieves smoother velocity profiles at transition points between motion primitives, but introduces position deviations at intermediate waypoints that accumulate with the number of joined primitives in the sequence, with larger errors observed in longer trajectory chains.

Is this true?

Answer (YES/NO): NO